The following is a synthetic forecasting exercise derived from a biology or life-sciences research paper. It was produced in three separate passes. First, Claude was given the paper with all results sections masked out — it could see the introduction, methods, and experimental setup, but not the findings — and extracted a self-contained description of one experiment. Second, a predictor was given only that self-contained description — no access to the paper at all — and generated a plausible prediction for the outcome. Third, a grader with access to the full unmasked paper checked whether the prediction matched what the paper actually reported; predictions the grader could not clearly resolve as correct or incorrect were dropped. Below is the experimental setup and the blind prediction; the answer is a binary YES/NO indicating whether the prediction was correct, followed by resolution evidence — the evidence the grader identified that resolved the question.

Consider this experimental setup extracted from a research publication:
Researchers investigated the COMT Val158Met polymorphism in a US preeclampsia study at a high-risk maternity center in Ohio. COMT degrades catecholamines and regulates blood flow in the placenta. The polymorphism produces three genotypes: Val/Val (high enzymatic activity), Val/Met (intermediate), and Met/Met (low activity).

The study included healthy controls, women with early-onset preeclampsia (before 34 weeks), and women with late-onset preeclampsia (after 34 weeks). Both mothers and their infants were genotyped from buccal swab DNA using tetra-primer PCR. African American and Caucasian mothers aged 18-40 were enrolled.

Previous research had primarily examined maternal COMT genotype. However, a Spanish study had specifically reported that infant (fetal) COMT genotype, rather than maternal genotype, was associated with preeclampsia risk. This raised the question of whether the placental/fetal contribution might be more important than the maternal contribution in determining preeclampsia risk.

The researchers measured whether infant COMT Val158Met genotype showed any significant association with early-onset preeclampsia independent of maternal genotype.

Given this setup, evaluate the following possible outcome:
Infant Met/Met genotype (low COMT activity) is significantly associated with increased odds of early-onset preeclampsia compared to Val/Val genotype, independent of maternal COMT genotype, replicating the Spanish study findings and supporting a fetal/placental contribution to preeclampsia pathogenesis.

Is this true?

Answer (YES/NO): NO